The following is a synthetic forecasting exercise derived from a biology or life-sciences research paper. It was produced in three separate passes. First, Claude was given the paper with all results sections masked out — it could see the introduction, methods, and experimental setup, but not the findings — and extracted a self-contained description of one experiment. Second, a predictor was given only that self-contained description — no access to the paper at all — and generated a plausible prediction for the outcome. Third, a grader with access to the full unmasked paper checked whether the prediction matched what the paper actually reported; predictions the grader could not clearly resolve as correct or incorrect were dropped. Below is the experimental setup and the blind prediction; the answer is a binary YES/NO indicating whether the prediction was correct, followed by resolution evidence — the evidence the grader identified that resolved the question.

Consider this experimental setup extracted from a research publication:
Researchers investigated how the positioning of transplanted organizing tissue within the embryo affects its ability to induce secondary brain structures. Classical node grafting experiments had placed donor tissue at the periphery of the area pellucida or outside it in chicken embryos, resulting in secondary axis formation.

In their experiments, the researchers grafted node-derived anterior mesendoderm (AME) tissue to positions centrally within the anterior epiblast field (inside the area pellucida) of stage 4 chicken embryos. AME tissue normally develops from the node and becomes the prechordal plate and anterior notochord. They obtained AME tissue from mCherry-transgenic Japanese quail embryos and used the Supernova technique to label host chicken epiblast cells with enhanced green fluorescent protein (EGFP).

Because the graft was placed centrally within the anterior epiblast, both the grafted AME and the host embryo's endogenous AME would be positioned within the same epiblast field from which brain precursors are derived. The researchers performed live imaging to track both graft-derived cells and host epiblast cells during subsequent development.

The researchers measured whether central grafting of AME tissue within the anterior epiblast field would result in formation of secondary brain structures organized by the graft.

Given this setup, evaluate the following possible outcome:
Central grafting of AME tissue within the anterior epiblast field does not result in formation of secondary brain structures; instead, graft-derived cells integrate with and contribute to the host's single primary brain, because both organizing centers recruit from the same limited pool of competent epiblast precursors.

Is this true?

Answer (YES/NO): NO